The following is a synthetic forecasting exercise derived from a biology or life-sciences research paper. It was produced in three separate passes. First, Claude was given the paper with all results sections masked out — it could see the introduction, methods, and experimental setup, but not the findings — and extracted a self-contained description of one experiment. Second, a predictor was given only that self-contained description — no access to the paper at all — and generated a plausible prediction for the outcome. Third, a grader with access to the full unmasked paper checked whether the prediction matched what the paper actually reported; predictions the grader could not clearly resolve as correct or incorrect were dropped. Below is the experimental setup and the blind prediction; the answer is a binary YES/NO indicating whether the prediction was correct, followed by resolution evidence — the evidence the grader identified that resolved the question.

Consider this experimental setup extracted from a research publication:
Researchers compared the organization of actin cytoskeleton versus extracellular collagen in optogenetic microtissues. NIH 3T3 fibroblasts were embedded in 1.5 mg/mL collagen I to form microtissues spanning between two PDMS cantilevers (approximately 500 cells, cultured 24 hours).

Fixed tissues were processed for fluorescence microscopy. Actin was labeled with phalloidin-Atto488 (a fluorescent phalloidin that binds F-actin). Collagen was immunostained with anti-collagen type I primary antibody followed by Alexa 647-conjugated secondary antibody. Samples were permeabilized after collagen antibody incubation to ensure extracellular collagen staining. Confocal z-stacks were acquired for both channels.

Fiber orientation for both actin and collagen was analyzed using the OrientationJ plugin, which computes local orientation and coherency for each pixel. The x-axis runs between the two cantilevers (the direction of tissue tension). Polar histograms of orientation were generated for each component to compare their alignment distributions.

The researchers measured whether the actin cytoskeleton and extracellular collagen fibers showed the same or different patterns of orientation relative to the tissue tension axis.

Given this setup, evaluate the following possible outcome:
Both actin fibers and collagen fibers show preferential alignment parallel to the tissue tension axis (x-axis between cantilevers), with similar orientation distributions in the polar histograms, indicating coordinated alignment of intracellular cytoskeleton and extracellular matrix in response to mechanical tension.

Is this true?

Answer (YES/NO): YES